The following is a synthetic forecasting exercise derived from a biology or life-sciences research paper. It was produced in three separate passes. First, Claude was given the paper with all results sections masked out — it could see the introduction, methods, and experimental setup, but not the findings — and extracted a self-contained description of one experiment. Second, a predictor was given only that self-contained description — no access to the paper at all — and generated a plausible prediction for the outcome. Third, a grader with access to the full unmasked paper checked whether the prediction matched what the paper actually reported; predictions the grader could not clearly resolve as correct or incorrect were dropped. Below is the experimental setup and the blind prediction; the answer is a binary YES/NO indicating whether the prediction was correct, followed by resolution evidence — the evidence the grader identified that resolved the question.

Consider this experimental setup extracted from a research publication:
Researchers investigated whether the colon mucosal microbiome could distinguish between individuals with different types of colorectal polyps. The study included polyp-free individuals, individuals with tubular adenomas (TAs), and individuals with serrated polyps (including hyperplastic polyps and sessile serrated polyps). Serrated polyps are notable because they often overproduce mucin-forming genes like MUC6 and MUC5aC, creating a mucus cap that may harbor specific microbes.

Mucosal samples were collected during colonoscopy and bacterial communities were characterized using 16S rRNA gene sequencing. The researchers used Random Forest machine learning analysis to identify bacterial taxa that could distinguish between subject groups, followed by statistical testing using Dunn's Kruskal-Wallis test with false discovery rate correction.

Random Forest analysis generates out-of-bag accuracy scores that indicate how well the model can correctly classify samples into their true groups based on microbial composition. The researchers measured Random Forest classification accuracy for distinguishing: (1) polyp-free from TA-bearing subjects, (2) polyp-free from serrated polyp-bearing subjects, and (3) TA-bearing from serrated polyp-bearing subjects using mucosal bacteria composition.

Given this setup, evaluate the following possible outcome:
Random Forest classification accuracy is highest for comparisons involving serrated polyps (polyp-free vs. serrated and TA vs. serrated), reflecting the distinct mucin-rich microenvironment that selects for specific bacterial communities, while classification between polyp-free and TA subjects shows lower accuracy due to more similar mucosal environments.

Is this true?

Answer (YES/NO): NO